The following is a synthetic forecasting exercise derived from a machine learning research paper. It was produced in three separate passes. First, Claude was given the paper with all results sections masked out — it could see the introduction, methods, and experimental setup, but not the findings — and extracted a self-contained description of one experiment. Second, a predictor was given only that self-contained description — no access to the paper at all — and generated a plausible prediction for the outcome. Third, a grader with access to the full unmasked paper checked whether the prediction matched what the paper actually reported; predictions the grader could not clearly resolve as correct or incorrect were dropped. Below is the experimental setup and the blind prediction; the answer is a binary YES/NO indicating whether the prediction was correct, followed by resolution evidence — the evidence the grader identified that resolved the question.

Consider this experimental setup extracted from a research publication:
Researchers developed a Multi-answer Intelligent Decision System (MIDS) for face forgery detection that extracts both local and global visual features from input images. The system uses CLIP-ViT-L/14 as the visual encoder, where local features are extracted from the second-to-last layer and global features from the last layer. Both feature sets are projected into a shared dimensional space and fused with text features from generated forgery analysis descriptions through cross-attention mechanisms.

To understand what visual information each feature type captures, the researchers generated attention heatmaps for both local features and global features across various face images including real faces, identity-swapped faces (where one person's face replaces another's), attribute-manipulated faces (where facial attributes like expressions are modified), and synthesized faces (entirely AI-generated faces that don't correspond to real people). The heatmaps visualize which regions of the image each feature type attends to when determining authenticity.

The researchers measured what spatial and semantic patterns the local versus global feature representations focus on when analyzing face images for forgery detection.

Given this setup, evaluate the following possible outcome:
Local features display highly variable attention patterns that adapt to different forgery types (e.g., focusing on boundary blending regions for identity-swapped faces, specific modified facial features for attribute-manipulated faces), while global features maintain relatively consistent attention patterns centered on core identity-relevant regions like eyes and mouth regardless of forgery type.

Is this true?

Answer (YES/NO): NO